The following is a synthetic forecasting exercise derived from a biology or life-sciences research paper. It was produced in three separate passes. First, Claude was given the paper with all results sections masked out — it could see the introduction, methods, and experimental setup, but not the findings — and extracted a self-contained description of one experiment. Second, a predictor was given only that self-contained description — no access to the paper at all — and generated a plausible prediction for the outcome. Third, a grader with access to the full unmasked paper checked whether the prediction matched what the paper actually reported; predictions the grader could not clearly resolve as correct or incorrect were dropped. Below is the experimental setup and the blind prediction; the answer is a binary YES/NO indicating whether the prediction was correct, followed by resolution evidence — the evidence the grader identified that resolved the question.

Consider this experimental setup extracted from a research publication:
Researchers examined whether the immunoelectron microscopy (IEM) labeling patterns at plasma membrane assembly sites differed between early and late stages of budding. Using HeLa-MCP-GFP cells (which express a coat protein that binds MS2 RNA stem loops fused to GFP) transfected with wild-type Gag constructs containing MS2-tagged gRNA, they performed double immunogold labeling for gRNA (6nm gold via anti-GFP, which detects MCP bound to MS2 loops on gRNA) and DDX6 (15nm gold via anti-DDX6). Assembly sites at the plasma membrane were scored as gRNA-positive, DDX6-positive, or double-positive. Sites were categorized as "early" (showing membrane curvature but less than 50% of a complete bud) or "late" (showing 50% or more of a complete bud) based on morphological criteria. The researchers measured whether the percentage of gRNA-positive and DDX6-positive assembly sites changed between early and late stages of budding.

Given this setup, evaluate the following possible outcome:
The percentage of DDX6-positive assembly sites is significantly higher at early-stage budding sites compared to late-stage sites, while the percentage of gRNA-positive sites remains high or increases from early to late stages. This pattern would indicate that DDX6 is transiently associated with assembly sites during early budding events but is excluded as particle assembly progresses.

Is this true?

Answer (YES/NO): NO